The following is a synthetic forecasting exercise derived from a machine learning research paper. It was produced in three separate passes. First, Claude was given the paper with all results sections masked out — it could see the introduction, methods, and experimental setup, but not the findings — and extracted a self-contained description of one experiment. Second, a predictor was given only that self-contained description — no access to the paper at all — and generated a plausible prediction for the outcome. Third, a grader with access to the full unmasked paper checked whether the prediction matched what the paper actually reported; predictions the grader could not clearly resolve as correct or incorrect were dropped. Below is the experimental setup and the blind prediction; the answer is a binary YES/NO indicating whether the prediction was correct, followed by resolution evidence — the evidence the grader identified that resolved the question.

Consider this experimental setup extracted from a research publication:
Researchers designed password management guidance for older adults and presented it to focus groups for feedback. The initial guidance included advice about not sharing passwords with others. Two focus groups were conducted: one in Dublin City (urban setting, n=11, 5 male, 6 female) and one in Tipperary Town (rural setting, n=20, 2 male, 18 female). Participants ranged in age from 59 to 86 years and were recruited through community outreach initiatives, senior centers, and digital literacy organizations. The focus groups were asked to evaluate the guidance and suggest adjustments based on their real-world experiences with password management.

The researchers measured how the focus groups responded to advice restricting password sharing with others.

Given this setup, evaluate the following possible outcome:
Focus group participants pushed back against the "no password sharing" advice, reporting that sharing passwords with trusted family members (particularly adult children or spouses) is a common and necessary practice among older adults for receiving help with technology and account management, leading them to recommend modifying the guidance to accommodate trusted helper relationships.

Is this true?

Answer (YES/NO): YES